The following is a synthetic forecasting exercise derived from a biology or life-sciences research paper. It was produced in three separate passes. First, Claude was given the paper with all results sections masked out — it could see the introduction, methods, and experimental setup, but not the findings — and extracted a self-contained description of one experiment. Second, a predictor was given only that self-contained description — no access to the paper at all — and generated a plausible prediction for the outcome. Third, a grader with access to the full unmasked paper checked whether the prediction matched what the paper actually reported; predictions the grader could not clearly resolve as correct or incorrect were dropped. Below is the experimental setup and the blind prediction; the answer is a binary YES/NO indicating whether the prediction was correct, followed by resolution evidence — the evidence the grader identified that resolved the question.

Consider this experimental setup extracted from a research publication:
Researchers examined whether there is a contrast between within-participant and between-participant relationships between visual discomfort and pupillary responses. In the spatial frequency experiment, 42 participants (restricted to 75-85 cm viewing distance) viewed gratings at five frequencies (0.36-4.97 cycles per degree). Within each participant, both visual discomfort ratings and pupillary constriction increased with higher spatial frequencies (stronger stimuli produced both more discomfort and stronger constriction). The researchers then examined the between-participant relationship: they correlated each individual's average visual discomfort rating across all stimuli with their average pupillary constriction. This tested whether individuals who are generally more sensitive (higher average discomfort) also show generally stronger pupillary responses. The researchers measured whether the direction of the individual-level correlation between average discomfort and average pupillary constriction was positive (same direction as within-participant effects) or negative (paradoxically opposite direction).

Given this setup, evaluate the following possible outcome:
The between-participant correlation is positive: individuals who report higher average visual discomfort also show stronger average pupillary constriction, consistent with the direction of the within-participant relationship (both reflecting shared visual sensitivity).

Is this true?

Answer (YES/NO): NO